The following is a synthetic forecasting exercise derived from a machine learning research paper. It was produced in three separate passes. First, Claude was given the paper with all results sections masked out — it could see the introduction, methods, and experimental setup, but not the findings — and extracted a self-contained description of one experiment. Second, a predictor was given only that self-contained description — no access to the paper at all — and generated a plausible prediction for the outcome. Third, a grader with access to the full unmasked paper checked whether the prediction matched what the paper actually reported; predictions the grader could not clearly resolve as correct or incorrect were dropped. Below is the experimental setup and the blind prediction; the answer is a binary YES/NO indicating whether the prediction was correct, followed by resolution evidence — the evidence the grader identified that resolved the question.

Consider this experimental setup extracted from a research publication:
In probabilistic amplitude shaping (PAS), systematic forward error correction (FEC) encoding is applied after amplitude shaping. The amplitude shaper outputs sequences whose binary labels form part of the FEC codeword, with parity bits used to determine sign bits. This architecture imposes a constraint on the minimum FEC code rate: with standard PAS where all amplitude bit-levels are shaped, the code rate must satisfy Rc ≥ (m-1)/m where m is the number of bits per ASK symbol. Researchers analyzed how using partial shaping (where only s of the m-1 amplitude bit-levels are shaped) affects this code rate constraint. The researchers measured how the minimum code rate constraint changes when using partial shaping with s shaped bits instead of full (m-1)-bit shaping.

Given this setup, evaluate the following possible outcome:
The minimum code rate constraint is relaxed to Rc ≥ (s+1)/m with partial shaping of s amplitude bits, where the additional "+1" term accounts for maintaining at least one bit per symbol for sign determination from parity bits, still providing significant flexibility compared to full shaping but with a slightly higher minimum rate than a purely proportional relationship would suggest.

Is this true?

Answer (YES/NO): NO